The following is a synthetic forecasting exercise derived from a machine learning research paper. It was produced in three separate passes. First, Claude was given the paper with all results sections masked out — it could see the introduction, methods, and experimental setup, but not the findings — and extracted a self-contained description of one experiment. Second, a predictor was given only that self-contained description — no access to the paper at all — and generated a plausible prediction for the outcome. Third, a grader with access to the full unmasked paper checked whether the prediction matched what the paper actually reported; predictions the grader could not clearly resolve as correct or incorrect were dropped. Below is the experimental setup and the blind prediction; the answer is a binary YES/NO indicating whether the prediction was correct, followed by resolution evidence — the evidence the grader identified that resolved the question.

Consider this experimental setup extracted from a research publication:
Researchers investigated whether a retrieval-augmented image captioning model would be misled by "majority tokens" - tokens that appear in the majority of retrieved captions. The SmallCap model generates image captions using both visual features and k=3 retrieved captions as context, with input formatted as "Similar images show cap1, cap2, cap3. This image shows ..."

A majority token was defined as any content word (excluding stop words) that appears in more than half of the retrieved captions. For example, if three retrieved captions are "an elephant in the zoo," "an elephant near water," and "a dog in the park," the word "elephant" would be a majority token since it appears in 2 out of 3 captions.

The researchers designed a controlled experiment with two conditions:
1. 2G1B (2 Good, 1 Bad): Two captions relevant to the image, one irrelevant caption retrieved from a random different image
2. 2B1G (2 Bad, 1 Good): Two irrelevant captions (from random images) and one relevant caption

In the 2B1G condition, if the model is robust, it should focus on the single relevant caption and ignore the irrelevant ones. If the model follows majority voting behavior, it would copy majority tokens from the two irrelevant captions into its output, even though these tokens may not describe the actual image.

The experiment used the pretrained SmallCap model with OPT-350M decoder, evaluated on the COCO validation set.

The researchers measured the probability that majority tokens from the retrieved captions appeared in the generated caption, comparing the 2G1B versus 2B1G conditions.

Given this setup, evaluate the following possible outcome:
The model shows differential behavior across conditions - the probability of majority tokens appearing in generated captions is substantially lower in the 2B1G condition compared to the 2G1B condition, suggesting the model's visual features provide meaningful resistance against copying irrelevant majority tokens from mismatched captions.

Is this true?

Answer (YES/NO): NO